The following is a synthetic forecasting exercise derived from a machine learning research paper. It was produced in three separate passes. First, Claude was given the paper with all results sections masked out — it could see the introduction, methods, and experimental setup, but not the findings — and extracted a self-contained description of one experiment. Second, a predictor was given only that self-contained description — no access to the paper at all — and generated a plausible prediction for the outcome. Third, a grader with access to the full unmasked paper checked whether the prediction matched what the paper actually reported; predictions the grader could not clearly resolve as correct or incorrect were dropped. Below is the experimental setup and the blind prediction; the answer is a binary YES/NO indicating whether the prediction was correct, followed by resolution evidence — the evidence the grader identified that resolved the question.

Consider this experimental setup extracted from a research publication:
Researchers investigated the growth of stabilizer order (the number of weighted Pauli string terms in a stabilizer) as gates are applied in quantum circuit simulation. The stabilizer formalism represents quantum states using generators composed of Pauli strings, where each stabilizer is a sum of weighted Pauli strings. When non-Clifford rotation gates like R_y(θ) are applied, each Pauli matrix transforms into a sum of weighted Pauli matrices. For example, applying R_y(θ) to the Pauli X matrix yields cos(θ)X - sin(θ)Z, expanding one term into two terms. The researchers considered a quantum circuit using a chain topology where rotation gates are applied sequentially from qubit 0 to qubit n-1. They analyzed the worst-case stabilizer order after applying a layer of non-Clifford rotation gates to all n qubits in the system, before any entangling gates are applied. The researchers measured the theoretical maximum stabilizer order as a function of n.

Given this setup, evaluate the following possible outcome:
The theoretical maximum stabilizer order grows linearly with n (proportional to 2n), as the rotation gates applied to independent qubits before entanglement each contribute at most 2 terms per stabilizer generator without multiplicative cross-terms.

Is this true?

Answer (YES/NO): NO